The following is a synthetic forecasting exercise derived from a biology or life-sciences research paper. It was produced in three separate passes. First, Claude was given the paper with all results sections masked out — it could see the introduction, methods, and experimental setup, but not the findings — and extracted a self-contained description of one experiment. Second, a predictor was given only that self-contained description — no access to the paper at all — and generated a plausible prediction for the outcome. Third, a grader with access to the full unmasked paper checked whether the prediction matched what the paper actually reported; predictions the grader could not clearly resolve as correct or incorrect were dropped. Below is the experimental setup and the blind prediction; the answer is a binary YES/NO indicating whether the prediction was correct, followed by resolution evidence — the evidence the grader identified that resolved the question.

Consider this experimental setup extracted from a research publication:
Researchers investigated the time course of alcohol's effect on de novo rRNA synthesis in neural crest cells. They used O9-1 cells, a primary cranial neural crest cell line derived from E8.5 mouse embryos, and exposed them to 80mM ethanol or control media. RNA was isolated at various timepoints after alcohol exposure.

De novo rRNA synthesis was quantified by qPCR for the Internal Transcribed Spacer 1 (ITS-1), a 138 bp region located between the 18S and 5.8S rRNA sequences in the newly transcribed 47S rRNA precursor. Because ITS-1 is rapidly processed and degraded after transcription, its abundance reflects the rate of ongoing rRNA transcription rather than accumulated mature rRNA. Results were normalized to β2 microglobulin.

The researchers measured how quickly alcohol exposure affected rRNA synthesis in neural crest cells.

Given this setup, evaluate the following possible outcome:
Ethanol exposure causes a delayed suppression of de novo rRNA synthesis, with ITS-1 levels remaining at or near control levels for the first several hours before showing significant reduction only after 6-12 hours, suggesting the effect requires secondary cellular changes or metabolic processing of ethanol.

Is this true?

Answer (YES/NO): NO